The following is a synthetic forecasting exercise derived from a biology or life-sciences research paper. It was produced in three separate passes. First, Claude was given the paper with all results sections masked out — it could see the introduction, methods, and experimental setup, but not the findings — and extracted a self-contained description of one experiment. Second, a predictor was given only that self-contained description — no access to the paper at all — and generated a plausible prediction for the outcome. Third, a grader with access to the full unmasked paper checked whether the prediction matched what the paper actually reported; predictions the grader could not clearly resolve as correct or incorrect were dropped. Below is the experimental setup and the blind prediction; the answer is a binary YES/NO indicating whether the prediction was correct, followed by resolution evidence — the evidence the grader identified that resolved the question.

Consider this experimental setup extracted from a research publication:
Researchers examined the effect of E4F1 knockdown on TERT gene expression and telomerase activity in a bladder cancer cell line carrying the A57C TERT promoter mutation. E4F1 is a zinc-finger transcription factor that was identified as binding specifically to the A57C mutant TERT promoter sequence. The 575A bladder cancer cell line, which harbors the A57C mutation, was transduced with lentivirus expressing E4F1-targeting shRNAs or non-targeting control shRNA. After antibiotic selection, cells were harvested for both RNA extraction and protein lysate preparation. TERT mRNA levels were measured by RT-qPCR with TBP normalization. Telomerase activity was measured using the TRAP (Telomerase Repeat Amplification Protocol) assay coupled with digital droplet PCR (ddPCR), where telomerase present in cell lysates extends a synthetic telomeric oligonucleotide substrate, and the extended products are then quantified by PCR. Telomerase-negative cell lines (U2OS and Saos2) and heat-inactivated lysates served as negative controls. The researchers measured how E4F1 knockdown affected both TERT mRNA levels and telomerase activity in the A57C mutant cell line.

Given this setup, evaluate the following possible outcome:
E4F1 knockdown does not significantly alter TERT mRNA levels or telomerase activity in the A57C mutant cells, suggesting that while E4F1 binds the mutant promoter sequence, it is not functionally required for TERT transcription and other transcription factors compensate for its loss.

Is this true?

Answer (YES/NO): NO